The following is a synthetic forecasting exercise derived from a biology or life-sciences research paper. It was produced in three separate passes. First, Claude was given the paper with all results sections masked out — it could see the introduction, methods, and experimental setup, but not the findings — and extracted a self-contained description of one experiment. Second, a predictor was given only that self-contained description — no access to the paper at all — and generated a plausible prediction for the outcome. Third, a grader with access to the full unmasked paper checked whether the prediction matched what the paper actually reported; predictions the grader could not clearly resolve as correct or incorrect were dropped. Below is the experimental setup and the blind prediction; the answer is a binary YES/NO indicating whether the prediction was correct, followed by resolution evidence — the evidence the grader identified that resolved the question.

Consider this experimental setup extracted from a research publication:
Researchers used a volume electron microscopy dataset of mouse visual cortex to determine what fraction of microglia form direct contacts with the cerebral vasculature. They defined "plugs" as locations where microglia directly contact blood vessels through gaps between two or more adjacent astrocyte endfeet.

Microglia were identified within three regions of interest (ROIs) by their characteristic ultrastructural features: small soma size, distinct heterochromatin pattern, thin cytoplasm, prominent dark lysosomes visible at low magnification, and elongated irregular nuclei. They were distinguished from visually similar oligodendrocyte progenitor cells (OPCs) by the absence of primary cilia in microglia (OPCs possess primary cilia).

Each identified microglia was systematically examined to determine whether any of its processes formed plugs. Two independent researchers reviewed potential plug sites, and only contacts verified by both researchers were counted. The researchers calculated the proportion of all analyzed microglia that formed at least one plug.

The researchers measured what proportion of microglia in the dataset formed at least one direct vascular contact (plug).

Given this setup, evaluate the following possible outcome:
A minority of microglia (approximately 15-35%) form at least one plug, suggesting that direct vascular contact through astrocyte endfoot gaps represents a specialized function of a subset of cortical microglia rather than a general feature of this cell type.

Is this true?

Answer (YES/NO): YES